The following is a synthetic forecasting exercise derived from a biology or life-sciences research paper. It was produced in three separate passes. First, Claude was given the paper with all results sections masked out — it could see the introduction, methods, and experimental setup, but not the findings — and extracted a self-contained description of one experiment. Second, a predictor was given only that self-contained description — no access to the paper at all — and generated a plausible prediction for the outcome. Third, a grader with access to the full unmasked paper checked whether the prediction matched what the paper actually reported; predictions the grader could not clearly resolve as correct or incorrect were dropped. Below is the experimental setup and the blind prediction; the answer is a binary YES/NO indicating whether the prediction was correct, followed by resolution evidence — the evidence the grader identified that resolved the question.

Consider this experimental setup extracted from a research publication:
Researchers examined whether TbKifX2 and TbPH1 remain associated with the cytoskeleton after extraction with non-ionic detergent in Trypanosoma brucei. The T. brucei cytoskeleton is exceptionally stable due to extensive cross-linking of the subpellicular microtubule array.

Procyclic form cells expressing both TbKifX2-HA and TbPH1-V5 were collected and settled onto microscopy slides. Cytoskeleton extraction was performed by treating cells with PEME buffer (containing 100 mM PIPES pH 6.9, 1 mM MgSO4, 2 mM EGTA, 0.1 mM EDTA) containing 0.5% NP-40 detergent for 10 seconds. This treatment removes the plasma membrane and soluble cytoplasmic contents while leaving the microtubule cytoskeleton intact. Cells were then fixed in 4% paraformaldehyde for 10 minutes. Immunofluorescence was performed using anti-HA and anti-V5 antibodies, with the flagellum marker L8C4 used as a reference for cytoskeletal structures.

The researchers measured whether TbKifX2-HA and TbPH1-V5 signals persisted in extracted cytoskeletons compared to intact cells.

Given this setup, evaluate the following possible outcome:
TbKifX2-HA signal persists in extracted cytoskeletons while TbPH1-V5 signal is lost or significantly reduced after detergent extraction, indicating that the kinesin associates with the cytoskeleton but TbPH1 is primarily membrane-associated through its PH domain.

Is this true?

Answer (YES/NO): NO